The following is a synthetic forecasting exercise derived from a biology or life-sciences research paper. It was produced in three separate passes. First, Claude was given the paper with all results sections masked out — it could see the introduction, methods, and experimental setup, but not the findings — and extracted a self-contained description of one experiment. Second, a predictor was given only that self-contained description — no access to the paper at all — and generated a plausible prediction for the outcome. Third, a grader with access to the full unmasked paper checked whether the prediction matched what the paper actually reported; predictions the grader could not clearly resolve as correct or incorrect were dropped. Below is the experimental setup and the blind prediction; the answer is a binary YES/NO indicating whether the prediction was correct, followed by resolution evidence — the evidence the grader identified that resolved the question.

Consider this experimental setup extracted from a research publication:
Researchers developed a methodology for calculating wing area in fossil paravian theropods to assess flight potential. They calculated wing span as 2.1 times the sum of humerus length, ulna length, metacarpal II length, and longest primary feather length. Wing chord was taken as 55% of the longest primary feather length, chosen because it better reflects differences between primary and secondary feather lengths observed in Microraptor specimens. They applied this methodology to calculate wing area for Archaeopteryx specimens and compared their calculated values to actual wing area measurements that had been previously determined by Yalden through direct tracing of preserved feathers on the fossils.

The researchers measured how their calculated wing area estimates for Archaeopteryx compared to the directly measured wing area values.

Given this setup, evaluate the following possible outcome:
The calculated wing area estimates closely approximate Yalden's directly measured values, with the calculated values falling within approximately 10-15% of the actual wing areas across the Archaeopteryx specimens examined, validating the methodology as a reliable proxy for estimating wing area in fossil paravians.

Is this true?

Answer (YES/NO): NO